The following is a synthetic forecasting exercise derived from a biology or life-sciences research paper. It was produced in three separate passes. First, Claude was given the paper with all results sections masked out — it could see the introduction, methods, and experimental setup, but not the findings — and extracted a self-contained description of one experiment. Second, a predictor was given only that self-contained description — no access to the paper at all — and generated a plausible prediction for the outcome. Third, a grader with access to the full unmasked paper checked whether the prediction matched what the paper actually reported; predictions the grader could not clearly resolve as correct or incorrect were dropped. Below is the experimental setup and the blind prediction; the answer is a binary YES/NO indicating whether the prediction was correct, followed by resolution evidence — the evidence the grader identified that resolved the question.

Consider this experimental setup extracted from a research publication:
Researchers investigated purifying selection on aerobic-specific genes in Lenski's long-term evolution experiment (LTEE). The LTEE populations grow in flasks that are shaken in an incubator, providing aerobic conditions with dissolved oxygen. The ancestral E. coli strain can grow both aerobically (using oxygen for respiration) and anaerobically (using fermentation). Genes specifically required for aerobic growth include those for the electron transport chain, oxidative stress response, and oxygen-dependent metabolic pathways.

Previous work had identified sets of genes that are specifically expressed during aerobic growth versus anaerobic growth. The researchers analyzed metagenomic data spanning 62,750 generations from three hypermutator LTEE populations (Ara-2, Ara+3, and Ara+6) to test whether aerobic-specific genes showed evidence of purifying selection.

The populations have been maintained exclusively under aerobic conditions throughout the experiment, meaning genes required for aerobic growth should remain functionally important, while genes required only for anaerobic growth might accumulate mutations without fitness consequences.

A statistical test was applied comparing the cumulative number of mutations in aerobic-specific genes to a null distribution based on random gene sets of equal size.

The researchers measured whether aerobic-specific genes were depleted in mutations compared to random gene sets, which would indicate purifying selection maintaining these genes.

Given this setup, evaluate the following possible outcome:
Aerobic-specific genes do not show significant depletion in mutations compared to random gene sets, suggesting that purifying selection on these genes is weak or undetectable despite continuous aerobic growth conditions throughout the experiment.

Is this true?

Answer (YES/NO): NO